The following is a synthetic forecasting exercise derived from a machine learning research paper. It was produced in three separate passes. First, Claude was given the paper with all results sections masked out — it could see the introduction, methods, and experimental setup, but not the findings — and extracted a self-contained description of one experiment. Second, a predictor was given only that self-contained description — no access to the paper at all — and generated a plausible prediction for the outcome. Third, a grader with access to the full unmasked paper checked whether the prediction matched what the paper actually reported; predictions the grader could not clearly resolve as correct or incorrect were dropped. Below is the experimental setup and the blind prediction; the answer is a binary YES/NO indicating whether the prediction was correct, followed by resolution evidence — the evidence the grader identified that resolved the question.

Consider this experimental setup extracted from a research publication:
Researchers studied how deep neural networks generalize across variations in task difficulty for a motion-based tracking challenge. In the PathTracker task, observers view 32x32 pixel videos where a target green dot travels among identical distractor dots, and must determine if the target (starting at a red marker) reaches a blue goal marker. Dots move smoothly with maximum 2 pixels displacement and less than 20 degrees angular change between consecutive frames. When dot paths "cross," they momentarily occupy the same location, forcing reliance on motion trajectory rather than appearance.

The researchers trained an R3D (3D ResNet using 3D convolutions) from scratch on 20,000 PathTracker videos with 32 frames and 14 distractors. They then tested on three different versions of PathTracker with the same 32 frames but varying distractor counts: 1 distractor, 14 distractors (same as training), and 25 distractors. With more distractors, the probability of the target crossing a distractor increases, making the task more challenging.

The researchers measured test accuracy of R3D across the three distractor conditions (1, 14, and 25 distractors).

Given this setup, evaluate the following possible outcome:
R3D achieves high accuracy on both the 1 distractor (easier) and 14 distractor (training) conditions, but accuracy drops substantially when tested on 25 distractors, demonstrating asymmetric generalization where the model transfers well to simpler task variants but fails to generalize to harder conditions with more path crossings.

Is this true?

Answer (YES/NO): NO